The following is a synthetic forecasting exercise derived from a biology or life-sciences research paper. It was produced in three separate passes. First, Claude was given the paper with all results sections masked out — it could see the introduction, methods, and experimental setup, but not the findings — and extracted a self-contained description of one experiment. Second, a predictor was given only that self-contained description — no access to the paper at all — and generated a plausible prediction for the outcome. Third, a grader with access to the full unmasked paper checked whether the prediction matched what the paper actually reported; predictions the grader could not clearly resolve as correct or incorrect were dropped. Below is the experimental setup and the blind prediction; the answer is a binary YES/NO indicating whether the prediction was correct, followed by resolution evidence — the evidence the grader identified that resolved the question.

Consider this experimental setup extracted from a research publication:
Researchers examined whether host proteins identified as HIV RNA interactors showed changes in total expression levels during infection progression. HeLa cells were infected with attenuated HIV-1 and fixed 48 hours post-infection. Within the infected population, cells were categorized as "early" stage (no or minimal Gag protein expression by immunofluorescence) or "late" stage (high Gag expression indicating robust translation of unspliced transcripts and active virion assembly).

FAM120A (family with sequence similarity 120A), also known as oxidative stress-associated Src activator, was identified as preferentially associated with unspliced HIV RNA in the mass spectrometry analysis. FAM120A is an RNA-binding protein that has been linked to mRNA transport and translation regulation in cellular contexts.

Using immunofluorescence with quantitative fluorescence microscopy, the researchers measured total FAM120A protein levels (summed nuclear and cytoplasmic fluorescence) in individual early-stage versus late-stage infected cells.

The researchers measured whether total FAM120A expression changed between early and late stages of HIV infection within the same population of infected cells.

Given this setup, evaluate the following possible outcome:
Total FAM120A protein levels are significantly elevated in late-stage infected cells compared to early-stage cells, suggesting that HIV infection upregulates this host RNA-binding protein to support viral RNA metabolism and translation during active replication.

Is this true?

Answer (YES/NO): NO